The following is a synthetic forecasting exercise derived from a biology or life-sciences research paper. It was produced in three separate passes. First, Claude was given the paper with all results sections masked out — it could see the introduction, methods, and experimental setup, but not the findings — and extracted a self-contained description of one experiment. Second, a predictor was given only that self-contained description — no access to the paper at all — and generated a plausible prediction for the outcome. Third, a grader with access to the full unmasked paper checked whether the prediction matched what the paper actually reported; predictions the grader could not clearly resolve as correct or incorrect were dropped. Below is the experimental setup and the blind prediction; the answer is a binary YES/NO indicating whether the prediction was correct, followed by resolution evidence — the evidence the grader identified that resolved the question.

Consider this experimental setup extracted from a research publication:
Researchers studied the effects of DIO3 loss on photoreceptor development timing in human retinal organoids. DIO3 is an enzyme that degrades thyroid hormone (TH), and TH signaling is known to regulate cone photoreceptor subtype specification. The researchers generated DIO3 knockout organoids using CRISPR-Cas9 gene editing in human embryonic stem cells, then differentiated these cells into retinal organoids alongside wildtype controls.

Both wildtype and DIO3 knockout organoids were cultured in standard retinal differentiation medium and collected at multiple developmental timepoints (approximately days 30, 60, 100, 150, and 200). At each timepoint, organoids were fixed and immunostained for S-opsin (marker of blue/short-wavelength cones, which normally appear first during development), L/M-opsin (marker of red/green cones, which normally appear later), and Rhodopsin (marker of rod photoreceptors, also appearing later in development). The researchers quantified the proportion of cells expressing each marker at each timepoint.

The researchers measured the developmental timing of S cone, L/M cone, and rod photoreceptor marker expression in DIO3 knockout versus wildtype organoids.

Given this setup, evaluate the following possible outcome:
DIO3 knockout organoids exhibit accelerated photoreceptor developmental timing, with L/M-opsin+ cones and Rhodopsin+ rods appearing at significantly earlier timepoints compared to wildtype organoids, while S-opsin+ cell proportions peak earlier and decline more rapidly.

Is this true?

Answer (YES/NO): YES